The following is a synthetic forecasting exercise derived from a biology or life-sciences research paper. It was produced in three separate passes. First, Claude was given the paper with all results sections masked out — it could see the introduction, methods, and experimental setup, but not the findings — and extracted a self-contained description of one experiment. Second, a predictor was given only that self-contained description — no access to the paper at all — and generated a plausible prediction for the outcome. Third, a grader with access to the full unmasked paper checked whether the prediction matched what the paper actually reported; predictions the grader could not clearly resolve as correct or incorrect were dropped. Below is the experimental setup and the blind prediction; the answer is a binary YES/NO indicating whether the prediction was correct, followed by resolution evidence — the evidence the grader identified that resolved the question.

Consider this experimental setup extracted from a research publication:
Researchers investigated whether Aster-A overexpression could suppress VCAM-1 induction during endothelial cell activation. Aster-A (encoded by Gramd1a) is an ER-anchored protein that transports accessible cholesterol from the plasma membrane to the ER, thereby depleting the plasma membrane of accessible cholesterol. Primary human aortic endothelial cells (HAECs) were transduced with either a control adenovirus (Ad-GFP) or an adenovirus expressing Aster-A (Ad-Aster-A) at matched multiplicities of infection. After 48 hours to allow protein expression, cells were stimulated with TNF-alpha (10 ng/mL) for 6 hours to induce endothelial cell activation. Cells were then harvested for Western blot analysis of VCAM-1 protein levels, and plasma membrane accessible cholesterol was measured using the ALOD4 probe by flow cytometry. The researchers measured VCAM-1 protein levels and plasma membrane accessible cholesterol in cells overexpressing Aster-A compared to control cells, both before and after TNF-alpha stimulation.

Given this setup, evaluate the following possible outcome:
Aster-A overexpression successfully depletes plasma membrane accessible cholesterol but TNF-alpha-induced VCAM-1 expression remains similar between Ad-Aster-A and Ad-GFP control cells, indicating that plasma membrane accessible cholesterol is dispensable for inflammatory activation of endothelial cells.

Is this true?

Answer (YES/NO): NO